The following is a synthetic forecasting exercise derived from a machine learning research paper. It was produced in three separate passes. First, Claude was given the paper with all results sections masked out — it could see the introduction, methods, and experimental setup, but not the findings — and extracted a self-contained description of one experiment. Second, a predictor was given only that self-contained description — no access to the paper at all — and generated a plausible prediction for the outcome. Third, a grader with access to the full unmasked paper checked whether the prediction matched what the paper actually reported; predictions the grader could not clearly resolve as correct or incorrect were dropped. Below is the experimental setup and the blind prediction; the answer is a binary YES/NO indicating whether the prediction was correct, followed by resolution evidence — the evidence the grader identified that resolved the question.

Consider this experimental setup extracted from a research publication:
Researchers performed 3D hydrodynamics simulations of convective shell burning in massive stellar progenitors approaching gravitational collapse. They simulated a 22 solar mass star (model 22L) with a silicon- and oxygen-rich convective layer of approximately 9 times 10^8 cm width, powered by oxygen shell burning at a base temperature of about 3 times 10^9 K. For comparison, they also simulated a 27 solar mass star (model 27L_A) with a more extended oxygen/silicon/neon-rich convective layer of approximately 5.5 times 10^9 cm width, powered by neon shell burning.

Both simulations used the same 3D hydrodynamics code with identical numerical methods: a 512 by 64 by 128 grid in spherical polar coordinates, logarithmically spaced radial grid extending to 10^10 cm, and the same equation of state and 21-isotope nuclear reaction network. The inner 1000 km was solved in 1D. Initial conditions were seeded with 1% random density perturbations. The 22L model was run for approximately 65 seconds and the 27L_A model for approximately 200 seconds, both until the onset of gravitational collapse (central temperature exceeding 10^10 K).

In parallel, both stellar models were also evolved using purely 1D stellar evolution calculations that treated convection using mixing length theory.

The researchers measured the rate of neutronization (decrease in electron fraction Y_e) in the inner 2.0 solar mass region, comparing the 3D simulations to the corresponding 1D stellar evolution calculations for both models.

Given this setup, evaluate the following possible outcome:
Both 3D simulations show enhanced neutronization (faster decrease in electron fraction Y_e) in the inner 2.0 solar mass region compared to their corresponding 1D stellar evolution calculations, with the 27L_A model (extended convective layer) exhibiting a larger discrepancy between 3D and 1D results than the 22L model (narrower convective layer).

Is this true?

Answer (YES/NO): NO